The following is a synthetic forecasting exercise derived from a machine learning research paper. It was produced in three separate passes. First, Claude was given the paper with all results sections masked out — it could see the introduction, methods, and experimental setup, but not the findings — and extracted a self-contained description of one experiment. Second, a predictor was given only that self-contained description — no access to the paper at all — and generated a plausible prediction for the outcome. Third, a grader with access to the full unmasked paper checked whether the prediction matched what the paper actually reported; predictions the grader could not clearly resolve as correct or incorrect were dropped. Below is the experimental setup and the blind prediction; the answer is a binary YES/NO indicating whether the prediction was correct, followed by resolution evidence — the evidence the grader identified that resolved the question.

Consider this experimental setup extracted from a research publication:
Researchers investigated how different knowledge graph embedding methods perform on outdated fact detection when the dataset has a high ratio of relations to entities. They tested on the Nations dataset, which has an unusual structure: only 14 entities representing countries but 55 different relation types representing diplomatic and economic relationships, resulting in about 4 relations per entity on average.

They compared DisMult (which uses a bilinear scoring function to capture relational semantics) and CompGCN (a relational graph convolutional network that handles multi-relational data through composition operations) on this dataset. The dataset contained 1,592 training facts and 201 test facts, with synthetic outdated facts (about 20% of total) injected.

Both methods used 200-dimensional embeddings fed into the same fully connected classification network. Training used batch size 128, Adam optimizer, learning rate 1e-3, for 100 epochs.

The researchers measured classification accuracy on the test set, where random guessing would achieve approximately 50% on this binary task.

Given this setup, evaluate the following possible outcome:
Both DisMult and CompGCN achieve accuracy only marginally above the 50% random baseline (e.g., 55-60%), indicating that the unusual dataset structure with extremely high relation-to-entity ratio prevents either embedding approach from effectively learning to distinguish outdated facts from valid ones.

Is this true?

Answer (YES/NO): NO